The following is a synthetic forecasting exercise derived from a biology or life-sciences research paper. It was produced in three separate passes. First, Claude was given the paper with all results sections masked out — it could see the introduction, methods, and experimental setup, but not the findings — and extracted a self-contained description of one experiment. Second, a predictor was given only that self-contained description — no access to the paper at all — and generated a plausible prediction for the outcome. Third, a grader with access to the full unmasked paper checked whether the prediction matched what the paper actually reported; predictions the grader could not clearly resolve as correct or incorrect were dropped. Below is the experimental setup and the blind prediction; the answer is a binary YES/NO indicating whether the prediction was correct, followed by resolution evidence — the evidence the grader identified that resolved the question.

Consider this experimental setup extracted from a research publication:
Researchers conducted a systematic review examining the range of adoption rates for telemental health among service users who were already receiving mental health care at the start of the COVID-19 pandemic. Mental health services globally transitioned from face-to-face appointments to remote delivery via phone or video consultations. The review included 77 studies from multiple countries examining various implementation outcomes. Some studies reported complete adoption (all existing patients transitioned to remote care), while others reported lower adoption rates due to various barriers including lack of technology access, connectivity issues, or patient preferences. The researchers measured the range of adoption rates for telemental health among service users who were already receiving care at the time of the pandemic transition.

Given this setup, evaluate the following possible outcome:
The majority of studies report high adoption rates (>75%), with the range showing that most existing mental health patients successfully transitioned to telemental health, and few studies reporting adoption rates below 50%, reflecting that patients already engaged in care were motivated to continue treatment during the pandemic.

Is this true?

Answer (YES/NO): NO